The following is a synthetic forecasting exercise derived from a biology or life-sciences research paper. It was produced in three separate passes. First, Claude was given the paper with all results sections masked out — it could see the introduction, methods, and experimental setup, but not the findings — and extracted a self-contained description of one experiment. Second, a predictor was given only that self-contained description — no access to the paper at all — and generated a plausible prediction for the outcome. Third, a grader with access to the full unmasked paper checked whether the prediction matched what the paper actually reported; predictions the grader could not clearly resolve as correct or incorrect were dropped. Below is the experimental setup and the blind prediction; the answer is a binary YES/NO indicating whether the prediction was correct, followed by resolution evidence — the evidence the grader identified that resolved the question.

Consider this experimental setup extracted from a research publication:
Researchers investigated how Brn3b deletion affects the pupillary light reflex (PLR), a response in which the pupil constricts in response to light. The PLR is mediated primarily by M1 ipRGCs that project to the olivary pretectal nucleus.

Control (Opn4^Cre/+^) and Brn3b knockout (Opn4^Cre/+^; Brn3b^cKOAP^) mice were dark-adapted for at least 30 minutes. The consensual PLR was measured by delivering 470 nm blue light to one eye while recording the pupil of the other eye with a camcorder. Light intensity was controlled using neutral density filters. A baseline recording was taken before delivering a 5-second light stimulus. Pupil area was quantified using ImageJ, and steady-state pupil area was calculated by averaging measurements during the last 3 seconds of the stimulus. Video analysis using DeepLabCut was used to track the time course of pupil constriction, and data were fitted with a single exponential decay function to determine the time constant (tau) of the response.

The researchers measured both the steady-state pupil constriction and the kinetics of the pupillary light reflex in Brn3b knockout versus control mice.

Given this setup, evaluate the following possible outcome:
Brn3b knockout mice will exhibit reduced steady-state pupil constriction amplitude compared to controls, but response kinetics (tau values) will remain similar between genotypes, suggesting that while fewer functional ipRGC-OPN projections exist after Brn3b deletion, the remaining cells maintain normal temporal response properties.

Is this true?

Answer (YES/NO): YES